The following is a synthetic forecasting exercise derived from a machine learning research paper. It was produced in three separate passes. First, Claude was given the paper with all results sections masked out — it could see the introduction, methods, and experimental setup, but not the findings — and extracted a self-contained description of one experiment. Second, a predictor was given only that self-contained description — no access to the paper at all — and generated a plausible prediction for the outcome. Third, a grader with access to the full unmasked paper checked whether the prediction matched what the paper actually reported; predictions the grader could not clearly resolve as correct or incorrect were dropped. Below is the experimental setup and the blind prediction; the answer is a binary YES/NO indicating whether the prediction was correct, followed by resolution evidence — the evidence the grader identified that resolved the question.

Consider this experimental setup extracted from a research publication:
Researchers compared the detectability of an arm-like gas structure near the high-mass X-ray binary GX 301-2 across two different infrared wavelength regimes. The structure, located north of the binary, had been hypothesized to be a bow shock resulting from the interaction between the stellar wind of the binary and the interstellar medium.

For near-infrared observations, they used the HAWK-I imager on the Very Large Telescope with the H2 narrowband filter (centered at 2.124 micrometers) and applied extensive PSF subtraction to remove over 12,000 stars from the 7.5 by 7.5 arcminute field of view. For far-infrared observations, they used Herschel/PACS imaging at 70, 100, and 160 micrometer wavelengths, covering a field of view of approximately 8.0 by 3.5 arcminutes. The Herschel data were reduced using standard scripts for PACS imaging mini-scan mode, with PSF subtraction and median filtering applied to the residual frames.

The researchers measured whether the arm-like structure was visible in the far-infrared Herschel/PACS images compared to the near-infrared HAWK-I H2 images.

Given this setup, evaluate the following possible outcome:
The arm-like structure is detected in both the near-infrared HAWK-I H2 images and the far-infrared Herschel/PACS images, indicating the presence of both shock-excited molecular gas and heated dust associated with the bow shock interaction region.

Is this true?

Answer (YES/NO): NO